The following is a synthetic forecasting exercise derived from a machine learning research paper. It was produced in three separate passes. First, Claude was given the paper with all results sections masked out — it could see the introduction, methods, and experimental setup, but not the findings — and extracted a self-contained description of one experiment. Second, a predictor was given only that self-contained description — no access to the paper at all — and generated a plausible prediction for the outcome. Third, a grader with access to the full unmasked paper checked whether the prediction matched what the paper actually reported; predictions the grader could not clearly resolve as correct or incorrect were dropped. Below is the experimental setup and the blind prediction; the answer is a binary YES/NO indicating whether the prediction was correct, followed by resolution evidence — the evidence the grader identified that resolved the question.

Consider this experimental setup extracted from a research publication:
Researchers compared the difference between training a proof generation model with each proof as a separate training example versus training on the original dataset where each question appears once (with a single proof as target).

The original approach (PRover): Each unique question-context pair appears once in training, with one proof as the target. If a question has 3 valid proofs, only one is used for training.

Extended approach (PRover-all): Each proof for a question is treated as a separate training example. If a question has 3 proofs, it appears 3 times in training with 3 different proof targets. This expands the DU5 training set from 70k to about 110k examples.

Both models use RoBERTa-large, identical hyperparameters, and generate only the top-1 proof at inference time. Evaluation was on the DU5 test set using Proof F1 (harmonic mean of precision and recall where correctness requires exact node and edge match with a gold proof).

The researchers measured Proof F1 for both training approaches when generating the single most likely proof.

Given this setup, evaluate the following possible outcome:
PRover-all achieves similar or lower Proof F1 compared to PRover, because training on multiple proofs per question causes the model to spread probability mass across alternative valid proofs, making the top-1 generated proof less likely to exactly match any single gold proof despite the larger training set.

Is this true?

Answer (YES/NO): YES